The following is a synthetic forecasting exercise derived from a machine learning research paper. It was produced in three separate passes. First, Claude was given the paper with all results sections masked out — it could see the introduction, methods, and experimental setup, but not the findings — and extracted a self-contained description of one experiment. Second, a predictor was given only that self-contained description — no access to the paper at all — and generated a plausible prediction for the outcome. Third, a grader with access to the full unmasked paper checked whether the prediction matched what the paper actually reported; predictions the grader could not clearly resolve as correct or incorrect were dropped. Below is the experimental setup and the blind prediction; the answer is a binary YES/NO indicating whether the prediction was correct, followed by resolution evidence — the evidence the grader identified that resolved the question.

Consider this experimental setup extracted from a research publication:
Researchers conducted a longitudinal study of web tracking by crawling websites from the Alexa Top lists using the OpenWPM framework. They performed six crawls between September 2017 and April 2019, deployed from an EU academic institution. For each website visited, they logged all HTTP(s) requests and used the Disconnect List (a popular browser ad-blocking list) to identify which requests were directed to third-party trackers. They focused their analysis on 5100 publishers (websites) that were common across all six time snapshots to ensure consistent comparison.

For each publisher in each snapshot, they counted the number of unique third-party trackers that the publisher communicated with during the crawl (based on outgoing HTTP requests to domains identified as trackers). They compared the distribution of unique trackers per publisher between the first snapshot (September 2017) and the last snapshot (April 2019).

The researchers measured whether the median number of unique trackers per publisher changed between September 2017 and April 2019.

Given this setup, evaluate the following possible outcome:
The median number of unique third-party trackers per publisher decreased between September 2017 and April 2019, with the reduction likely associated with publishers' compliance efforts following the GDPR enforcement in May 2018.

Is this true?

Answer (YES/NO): YES